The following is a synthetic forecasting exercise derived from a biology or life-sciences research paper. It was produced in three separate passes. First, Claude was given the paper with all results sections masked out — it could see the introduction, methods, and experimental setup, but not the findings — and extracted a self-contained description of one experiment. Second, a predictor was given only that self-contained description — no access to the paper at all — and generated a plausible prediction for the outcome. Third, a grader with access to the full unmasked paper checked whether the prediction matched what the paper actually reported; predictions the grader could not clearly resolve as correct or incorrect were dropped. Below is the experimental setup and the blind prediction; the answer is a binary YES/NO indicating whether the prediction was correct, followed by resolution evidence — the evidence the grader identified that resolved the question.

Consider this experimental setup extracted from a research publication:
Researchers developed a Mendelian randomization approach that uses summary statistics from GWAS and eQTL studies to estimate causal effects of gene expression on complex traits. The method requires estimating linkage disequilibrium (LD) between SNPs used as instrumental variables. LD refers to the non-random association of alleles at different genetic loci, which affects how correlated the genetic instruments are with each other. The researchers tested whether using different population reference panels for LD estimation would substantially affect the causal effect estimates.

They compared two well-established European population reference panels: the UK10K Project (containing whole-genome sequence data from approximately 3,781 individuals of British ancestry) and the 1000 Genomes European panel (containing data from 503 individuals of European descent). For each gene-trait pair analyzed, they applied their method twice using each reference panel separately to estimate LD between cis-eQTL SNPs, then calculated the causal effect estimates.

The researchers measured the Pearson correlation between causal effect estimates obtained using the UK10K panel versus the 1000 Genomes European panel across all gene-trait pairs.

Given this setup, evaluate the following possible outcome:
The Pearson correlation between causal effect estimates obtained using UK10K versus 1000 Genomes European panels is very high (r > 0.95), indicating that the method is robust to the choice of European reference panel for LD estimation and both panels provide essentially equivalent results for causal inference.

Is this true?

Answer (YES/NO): YES